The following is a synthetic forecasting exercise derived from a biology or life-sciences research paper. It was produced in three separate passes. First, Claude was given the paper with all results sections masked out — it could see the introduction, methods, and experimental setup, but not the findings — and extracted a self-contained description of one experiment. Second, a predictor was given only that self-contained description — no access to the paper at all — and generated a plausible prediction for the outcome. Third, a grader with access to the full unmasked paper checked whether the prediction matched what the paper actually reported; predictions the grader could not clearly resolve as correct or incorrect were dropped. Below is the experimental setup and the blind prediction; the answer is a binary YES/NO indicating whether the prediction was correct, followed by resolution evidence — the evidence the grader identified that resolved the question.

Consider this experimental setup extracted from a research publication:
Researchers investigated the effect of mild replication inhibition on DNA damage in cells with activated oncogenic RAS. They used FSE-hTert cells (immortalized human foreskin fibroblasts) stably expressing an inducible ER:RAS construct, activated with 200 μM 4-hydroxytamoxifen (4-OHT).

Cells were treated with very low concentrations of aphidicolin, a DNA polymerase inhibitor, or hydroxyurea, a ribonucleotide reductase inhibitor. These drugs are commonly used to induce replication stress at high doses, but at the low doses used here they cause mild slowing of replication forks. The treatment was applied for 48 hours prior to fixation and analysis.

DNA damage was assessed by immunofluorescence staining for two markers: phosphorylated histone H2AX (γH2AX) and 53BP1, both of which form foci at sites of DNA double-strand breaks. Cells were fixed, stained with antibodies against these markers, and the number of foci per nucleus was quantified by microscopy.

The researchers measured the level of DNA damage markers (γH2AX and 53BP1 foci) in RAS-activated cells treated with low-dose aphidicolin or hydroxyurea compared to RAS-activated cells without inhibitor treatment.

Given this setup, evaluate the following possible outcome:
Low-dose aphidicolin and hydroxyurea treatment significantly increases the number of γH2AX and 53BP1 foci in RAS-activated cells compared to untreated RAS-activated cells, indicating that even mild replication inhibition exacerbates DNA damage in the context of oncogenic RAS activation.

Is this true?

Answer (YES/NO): NO